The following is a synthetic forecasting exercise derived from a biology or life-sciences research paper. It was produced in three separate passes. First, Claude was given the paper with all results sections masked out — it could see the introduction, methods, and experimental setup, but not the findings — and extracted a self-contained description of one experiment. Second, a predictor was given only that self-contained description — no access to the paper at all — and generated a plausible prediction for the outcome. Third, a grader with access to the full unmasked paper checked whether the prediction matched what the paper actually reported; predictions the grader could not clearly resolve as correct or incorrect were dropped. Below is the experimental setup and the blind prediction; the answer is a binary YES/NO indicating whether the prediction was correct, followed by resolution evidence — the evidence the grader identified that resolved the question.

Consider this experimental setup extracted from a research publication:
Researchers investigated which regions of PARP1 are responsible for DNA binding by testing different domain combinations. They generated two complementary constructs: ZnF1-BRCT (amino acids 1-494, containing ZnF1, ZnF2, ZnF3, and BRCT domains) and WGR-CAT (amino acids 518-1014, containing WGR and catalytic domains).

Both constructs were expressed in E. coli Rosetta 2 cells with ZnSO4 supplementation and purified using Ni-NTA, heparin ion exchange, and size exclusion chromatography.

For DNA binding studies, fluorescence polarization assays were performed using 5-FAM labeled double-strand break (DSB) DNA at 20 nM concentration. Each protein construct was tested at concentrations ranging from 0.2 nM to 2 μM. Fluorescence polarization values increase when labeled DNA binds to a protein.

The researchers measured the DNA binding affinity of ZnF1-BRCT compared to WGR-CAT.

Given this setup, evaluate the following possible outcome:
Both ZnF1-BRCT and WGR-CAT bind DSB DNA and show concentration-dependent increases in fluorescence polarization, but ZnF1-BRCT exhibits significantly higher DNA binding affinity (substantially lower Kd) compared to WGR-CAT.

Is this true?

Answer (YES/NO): NO